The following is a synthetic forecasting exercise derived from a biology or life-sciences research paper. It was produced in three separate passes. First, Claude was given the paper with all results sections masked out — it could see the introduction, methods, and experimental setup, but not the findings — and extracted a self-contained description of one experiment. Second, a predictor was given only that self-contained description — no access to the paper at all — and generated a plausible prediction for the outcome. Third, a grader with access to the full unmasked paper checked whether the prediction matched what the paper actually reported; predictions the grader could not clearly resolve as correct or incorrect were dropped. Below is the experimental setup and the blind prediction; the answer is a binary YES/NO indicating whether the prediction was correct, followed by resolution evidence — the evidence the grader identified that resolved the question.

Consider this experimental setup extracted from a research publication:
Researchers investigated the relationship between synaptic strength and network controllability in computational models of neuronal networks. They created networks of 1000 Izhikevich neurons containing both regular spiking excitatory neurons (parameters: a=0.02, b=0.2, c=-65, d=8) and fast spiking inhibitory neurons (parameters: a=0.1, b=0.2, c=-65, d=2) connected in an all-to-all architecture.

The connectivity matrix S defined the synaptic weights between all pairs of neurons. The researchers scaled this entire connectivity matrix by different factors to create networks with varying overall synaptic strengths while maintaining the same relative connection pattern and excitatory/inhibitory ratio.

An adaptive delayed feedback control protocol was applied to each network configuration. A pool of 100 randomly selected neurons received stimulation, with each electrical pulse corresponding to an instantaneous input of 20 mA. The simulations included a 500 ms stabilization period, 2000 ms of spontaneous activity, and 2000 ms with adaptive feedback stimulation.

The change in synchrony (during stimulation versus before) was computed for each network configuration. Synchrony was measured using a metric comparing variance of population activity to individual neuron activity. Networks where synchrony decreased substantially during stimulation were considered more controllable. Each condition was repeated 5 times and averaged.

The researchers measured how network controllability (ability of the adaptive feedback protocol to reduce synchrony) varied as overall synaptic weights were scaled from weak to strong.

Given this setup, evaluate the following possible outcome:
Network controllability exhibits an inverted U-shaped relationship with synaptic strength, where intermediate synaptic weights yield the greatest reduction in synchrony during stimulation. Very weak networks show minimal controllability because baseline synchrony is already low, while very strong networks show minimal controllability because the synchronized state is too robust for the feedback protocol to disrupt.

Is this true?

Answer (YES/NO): YES